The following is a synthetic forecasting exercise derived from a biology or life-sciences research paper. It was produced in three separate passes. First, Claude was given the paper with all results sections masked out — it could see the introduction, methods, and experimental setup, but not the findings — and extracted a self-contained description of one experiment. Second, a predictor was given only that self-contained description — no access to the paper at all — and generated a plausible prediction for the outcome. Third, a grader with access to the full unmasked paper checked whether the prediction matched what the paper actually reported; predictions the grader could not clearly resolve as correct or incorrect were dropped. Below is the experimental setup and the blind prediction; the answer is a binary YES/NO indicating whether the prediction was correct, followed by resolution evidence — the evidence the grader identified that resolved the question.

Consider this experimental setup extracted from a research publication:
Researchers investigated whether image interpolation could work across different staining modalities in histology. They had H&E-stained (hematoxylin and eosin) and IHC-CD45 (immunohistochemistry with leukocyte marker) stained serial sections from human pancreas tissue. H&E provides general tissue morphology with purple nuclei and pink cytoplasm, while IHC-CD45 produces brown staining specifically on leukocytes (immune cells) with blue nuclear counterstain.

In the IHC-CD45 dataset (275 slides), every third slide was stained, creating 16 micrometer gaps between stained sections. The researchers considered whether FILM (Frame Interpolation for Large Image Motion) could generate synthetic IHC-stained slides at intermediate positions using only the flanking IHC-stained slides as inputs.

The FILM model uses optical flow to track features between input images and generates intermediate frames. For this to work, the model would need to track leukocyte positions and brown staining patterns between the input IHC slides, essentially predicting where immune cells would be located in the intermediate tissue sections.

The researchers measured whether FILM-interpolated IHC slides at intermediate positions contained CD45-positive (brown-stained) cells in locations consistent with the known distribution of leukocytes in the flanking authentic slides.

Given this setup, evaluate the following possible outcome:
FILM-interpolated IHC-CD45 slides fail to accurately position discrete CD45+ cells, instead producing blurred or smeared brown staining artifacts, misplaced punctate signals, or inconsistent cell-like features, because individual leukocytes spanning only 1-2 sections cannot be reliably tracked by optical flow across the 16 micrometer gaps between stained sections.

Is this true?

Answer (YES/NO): NO